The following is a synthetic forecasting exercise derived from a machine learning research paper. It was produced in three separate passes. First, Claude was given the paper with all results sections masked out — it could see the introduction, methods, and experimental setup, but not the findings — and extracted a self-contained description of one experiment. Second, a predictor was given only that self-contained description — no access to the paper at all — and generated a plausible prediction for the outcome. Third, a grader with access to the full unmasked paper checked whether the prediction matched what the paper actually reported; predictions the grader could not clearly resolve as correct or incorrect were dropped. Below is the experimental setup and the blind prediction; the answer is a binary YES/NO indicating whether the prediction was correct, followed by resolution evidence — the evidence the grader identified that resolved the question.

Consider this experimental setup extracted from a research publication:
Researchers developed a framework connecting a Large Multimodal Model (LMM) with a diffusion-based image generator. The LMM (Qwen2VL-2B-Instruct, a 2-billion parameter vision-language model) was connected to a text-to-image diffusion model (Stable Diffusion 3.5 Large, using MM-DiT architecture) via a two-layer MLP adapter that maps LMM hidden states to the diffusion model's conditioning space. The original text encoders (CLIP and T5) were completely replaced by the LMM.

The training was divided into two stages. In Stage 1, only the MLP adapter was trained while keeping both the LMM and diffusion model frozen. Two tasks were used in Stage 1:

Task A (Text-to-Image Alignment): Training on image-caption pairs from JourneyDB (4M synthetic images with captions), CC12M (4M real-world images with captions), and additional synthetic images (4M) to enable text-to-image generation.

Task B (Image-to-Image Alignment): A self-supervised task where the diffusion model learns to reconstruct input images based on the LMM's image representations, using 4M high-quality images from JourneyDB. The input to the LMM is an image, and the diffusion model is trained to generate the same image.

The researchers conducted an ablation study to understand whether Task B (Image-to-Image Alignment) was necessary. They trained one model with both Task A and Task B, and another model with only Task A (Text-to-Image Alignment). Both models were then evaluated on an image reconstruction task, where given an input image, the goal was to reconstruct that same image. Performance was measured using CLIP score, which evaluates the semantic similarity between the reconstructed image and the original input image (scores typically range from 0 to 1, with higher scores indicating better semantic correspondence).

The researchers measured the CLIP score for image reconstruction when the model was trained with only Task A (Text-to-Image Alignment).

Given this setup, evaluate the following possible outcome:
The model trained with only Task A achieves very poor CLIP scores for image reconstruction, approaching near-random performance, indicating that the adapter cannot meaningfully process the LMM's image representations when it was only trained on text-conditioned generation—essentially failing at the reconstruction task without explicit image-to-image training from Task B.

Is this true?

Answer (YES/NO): NO